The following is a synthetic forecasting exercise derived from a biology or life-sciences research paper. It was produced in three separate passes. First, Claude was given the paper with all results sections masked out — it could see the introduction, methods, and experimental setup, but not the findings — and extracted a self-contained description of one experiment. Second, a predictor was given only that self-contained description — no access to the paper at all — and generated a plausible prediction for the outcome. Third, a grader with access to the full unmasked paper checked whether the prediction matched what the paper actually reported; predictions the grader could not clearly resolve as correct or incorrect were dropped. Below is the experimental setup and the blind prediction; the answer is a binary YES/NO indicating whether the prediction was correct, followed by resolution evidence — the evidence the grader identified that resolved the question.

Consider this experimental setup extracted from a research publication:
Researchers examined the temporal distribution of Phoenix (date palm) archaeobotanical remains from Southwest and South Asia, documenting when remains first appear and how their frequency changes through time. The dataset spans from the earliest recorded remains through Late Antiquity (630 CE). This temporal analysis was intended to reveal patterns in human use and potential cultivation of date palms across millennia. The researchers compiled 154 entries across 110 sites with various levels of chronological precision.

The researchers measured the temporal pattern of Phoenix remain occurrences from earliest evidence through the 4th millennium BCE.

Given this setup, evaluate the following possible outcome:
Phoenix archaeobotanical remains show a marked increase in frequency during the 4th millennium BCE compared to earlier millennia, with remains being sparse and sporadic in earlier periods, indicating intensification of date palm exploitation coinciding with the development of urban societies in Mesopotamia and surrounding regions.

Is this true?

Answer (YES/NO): YES